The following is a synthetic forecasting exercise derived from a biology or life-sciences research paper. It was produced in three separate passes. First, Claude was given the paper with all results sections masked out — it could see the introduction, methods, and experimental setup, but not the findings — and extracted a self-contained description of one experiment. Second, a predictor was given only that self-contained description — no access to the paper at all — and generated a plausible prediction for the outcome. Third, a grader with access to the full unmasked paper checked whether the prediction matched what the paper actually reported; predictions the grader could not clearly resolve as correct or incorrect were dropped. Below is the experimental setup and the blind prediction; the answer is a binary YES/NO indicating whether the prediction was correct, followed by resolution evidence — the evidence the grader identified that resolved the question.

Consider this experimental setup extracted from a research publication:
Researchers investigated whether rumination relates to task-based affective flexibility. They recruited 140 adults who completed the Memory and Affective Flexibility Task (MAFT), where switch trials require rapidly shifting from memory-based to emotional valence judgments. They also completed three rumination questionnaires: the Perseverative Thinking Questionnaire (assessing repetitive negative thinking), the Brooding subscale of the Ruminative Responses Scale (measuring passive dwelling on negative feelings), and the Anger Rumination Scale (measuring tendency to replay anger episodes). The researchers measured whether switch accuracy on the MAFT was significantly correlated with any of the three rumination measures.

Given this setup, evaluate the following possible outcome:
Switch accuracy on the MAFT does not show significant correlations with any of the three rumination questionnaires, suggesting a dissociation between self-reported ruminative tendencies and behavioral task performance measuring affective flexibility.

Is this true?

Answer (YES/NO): YES